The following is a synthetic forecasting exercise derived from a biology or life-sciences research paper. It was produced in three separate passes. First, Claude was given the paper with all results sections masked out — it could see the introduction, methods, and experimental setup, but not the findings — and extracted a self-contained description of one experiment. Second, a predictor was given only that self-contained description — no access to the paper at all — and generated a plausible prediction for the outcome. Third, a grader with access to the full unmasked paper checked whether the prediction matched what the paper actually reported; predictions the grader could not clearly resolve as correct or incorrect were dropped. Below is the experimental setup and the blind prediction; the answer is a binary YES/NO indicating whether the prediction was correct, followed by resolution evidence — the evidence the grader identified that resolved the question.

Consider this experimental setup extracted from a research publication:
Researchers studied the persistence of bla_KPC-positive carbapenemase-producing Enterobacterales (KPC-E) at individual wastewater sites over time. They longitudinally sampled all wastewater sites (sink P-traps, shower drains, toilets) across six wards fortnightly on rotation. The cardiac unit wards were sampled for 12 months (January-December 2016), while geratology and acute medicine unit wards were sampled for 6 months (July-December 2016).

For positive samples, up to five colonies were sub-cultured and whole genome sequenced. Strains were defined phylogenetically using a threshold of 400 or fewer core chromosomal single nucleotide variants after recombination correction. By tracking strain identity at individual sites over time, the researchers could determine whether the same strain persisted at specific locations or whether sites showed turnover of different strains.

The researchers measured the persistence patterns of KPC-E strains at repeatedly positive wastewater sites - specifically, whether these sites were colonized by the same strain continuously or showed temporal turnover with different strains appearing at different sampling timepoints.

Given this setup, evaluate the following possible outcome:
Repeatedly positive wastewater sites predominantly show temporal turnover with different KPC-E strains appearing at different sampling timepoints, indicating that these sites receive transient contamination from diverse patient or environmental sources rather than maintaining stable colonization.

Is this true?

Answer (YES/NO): YES